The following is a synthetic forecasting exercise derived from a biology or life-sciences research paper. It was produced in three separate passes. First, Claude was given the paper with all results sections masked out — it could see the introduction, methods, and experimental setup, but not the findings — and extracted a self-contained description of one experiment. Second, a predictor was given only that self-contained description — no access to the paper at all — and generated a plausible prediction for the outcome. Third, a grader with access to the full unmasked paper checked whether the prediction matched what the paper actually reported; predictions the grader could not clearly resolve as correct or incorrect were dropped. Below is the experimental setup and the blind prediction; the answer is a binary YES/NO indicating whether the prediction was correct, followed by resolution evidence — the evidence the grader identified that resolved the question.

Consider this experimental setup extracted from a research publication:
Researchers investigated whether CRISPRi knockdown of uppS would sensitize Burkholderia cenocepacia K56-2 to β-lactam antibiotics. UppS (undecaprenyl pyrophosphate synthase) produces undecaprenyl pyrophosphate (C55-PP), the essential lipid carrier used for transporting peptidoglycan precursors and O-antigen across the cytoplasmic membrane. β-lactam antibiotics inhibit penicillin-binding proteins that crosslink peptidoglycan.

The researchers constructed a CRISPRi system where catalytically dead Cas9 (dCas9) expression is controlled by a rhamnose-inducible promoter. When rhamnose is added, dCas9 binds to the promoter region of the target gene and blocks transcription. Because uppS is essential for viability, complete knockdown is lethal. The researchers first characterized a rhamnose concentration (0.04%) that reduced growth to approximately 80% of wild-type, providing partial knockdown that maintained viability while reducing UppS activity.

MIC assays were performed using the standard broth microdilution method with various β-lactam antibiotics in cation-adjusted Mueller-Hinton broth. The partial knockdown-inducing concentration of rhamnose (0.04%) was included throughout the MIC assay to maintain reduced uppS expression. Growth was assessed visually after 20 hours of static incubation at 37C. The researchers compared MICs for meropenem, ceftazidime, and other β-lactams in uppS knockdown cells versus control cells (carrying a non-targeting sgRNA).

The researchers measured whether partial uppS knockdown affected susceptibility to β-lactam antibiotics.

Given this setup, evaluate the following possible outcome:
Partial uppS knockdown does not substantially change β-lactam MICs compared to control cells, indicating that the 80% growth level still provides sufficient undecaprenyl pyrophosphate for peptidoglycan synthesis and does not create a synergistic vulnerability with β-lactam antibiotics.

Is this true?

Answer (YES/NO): NO